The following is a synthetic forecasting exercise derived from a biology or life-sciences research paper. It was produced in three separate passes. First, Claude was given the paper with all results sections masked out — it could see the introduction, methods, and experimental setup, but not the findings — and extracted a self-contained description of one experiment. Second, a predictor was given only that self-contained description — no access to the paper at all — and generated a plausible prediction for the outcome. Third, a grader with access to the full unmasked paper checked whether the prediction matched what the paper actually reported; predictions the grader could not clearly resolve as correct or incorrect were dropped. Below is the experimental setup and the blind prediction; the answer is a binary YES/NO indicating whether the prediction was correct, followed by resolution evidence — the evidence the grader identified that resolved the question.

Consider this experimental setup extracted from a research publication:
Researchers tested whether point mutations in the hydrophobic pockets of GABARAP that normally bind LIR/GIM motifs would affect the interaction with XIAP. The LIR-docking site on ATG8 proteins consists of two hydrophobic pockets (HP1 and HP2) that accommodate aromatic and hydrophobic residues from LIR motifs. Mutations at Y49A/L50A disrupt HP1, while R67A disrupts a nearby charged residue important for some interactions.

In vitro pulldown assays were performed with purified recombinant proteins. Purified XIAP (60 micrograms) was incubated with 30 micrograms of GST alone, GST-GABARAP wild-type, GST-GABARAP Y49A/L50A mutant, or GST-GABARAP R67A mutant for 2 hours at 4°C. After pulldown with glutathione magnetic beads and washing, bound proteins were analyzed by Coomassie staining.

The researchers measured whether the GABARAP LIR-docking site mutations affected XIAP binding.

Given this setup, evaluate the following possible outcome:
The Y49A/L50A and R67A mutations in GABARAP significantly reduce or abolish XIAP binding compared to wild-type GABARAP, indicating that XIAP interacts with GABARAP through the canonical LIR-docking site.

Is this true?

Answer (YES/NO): YES